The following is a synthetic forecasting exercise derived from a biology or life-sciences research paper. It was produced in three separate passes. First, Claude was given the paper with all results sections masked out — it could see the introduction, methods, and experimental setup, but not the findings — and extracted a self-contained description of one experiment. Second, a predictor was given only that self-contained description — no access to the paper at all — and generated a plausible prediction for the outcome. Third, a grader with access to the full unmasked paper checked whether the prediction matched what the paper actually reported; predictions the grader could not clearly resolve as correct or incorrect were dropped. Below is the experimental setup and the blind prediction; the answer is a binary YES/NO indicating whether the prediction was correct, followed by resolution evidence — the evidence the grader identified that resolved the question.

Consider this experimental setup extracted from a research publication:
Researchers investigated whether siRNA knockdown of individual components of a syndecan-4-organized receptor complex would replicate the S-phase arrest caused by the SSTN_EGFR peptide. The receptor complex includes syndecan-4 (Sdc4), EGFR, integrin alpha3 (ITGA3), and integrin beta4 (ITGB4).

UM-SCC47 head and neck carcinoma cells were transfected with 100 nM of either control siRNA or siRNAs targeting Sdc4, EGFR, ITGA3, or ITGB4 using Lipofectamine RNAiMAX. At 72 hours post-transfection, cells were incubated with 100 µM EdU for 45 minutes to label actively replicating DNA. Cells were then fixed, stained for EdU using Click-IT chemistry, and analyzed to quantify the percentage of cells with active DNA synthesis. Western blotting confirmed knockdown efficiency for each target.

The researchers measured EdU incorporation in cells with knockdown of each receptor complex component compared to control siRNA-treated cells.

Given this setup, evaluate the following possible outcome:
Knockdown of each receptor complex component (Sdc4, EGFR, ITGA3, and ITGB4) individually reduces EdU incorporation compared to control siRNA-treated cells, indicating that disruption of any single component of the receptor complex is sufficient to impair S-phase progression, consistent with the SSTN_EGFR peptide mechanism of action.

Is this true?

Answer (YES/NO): YES